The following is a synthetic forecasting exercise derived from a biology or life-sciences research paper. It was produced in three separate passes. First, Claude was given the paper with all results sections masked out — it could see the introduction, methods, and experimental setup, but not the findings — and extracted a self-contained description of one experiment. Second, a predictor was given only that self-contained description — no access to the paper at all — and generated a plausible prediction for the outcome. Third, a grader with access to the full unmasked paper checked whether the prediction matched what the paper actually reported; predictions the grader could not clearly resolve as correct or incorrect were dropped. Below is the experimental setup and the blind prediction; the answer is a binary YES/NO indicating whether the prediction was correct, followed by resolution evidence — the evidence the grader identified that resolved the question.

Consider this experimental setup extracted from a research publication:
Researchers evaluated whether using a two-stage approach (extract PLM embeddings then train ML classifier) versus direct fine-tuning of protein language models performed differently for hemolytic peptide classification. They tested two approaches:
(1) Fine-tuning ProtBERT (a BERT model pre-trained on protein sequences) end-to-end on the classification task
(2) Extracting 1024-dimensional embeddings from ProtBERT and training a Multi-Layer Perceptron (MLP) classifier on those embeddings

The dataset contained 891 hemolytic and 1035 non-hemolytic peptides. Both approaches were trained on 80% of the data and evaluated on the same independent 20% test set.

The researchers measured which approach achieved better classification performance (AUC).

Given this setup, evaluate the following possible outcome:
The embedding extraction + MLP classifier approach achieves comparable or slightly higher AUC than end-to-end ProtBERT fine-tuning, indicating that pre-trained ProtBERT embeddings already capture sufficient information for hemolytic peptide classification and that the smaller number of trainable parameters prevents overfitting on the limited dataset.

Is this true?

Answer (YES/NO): YES